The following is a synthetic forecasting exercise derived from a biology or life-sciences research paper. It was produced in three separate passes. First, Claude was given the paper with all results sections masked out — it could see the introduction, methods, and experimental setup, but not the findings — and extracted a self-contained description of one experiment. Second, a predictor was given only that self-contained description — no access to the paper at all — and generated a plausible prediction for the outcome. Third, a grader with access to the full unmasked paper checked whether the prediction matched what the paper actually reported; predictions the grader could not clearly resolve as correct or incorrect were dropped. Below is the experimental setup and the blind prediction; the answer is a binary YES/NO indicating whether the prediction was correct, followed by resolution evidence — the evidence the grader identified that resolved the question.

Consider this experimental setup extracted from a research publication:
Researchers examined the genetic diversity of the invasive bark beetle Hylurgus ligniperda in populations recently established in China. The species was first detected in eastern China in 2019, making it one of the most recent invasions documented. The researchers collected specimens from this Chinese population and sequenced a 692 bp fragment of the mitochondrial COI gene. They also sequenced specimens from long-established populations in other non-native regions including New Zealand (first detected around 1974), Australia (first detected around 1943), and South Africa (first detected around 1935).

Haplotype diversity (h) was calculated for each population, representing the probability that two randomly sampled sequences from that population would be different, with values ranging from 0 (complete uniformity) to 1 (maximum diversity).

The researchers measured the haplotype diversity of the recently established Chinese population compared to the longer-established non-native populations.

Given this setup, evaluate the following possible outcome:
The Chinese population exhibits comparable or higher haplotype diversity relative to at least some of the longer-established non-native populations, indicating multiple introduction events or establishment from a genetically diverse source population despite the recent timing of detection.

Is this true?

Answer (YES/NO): YES